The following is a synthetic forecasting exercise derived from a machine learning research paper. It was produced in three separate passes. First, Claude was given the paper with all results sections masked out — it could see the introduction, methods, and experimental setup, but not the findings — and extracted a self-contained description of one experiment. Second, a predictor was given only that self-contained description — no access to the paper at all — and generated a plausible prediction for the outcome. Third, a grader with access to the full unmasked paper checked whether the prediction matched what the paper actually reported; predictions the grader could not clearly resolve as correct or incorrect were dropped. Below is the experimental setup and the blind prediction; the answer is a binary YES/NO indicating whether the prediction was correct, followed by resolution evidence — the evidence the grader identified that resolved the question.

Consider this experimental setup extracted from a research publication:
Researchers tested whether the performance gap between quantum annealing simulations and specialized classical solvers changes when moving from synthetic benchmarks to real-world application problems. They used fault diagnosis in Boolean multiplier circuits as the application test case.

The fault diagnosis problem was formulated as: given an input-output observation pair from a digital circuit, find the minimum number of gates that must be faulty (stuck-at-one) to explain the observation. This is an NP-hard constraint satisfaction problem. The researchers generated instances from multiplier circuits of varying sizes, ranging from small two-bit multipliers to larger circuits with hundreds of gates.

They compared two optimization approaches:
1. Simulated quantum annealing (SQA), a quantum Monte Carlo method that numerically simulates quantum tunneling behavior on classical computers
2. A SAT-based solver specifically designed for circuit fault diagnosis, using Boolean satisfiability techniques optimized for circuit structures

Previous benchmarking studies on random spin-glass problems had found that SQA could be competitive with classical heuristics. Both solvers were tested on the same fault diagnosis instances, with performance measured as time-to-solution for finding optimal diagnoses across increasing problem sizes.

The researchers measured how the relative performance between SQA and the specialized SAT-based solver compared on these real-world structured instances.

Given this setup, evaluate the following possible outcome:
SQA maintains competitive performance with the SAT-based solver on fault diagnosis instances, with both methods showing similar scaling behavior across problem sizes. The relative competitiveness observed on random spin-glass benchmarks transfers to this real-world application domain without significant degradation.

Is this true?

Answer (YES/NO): NO